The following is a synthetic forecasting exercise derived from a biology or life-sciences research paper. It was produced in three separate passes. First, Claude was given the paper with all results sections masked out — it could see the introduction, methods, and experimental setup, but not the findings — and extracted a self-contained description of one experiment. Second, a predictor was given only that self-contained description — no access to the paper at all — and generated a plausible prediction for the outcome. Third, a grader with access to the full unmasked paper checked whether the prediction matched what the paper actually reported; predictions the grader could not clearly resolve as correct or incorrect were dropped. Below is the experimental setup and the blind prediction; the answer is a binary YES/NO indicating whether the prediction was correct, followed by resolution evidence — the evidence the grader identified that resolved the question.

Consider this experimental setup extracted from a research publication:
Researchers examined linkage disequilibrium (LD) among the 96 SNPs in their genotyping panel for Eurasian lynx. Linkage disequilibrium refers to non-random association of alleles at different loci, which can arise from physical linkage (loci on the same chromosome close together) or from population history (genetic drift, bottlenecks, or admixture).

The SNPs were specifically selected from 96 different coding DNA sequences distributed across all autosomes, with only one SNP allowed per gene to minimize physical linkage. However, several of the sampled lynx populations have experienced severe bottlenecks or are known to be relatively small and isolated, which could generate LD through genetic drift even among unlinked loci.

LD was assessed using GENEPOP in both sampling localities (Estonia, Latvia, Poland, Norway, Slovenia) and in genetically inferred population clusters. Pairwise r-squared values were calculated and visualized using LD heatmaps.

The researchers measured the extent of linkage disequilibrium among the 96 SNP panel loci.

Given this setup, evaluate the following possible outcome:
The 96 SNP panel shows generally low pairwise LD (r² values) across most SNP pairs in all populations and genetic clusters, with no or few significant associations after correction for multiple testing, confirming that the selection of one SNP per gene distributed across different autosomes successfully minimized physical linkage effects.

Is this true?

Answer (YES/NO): YES